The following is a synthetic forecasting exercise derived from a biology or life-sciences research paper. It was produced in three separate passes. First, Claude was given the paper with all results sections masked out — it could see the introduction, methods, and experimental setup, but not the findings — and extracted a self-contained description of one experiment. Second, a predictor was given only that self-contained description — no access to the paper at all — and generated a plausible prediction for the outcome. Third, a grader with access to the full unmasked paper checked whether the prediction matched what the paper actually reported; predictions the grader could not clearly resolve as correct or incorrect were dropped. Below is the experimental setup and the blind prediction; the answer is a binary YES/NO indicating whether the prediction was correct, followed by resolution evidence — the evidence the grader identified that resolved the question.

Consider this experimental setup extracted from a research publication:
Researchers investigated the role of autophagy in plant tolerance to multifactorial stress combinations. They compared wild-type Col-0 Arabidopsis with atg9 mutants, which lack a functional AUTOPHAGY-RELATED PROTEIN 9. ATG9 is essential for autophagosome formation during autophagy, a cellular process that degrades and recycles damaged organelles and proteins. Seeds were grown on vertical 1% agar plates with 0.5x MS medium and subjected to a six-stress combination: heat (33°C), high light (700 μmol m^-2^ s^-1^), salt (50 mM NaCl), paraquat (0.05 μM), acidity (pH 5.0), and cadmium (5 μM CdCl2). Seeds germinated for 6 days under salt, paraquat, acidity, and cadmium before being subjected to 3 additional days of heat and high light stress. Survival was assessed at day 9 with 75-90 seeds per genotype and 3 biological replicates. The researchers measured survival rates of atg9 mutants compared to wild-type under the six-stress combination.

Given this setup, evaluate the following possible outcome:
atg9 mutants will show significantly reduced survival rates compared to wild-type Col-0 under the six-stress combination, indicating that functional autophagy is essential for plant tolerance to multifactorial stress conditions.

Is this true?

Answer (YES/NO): NO